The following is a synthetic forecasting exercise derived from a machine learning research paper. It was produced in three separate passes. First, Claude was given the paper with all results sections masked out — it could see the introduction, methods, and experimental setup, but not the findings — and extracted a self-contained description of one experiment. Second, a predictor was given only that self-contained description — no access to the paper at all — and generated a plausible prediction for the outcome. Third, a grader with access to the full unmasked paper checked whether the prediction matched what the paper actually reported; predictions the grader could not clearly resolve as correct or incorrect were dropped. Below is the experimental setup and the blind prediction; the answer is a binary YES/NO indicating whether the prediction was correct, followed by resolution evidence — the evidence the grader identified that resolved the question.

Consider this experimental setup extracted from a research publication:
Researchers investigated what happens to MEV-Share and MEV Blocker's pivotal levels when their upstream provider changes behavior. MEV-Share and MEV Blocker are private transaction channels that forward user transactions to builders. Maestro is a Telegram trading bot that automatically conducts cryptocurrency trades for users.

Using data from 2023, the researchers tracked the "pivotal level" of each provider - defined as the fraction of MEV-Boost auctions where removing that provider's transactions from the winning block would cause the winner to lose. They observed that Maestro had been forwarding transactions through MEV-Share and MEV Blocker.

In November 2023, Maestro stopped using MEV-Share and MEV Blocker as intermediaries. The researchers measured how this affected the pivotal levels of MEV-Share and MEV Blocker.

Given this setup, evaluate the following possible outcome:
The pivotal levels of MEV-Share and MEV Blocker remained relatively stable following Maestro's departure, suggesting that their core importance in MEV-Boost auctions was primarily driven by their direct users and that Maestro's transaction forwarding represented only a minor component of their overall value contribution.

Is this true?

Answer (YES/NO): NO